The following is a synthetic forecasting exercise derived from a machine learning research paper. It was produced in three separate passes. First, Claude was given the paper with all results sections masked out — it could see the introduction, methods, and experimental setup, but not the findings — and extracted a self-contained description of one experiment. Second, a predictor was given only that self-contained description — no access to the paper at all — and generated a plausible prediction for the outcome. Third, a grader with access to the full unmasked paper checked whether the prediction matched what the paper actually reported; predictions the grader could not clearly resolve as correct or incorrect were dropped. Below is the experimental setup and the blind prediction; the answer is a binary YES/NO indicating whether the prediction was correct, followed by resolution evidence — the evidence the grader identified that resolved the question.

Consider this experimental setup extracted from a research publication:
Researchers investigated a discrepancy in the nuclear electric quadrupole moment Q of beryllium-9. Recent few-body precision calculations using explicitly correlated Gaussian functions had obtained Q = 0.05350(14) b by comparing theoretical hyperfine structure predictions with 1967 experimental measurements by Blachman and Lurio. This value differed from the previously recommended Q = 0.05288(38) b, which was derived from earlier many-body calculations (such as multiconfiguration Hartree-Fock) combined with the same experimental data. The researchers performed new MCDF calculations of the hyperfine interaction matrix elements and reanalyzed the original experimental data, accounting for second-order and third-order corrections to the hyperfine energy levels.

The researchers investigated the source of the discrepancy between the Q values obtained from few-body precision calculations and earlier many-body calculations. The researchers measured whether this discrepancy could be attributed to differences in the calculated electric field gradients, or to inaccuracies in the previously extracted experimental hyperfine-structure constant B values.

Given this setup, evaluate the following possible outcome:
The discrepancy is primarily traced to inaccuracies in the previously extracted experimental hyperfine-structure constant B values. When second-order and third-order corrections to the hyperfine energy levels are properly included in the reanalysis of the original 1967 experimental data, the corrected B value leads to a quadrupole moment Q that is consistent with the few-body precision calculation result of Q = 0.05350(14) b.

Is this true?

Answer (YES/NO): YES